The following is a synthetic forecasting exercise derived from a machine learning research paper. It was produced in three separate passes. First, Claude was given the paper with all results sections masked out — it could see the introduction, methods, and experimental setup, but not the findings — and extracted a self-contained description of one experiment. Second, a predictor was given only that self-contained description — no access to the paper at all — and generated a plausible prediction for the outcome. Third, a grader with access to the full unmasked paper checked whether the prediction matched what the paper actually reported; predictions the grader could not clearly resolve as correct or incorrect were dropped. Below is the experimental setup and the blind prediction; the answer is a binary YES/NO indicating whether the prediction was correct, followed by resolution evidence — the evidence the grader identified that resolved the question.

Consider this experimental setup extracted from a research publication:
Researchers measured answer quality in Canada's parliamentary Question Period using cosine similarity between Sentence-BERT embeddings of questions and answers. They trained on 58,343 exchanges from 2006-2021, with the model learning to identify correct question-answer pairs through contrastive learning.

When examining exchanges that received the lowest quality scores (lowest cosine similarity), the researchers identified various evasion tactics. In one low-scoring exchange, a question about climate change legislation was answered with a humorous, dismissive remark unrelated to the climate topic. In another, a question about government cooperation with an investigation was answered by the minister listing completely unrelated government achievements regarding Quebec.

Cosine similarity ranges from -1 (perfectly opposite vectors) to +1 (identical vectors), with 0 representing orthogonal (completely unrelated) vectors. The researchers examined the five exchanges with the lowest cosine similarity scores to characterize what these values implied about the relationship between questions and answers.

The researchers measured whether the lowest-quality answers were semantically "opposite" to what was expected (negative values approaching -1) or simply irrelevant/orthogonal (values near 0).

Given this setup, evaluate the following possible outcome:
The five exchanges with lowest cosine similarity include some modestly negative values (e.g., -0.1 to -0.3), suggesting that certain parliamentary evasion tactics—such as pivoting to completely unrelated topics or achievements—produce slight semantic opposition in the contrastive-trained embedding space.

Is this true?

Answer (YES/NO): YES